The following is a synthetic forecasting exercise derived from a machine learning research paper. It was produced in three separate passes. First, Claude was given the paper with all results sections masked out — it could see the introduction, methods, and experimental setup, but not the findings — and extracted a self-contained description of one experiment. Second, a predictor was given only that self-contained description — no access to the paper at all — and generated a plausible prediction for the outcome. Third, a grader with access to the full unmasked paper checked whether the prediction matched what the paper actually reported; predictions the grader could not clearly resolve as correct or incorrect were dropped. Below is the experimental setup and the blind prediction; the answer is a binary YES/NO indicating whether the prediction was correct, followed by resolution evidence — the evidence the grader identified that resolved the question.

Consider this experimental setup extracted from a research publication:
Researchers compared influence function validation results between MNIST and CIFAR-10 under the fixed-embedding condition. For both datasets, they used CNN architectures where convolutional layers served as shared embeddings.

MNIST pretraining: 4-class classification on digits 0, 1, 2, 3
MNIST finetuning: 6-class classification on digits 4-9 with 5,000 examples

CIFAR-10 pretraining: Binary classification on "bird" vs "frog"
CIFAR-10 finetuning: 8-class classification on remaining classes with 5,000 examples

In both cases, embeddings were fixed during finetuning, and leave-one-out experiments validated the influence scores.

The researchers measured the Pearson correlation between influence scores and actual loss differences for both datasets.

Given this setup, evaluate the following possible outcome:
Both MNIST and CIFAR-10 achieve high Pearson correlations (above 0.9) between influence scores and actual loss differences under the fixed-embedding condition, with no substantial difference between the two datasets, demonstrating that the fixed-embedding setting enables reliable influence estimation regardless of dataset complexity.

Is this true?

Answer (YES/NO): NO